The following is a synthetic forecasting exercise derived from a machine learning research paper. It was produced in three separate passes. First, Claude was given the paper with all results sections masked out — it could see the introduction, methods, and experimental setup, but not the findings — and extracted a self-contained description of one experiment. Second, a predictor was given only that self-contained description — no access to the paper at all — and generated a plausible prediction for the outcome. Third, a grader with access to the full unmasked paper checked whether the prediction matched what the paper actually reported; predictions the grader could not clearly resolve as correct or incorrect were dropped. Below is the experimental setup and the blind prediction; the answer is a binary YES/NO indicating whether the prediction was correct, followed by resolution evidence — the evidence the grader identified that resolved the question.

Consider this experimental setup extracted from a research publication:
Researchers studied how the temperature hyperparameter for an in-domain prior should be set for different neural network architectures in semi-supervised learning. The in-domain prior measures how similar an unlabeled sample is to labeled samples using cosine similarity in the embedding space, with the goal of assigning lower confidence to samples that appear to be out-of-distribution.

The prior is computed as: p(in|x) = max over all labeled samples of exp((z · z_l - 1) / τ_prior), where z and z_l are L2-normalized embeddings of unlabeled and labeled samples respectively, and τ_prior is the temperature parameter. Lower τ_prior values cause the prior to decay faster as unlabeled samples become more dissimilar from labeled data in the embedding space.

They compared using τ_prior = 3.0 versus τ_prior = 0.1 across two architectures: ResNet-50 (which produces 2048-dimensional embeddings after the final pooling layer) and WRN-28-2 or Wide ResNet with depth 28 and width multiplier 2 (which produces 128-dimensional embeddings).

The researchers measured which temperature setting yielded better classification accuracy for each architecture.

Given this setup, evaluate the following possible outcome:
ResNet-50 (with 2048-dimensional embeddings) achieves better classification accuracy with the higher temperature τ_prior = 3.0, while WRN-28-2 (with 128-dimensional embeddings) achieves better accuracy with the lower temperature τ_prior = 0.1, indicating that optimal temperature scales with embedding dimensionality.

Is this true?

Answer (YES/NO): YES